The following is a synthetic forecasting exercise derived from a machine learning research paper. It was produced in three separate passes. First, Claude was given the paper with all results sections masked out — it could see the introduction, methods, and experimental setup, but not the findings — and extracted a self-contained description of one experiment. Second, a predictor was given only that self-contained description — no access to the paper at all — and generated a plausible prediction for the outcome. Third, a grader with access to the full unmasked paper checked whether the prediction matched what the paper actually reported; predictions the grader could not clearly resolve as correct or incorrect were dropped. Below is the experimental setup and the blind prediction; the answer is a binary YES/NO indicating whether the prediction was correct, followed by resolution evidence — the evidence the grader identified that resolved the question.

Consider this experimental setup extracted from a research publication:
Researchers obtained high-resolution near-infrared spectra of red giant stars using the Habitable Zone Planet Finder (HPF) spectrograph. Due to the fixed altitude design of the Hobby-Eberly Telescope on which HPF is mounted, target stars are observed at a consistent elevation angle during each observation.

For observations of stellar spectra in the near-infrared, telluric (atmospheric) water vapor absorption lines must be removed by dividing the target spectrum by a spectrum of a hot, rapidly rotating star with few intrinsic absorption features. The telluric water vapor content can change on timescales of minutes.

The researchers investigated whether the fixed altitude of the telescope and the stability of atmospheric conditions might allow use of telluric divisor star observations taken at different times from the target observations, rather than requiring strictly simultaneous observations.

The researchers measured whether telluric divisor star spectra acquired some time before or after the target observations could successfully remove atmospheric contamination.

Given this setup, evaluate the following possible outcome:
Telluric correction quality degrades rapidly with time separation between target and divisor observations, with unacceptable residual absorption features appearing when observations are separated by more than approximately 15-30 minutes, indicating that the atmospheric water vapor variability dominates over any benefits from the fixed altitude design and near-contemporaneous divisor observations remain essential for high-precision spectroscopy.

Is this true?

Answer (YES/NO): NO